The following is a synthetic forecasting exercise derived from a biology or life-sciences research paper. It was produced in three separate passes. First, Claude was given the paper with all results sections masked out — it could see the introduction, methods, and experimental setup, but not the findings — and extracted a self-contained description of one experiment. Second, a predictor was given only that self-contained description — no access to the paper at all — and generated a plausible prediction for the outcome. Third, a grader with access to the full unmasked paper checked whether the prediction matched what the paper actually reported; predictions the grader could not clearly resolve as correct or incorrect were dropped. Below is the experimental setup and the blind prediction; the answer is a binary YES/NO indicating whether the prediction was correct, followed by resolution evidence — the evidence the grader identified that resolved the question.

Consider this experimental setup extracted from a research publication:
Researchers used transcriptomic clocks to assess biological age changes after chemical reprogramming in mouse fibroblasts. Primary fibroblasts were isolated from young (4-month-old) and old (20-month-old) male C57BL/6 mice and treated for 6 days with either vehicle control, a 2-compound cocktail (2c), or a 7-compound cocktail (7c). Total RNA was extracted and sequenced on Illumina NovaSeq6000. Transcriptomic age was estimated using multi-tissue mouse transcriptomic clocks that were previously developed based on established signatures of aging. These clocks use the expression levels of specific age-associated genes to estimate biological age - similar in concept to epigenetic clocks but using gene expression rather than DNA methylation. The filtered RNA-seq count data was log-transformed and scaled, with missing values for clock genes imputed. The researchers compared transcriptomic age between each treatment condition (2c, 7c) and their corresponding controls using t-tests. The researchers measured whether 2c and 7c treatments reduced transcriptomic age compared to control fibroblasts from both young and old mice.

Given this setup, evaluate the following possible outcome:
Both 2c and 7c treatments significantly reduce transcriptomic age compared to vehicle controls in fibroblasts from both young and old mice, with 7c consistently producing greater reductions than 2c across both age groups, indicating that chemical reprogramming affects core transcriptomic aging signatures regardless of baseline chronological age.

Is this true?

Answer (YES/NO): NO